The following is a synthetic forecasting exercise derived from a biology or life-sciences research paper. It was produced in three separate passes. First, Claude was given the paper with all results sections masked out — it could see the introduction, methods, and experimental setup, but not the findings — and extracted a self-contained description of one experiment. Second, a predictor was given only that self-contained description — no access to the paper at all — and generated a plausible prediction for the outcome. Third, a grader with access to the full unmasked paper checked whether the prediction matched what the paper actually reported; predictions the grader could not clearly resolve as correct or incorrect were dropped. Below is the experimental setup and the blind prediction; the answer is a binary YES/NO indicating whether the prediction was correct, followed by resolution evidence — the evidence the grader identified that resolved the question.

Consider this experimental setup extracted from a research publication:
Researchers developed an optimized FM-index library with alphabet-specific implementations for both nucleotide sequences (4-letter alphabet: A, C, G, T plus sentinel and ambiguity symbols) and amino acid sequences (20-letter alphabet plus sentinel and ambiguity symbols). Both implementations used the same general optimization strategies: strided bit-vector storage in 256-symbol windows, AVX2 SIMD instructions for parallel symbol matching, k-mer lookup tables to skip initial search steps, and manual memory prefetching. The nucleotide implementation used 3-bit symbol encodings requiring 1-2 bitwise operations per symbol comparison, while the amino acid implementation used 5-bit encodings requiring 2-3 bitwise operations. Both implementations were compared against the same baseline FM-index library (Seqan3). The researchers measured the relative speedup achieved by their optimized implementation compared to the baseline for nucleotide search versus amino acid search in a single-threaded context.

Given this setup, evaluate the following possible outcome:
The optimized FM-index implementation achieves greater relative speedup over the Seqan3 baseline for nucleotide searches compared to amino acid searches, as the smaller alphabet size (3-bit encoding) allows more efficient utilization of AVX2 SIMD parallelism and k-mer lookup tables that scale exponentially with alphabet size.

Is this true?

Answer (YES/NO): NO